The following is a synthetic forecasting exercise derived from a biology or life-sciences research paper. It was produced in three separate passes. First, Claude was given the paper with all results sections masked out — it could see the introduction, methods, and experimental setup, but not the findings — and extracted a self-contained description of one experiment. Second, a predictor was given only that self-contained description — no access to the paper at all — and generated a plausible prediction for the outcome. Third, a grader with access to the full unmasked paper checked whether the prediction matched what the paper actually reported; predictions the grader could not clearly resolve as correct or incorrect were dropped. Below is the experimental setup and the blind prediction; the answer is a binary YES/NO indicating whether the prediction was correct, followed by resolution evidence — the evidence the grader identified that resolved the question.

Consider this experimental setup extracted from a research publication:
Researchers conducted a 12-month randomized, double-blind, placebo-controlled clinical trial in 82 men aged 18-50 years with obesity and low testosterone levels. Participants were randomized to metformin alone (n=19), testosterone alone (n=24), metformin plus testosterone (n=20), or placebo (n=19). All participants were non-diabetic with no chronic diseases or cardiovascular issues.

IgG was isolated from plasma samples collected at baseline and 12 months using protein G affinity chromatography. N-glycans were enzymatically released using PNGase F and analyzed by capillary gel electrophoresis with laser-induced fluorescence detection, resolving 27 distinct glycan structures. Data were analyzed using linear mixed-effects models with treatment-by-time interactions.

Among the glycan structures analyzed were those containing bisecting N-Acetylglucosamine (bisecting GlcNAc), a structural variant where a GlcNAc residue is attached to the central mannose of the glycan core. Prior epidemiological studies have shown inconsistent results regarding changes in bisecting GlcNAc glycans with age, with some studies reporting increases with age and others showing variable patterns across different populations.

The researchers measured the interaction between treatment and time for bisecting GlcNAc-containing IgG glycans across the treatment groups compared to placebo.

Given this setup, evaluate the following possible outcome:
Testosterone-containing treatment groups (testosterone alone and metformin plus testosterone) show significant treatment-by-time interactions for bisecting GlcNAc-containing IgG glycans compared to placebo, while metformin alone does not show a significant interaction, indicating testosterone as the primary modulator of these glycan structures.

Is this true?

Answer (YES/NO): NO